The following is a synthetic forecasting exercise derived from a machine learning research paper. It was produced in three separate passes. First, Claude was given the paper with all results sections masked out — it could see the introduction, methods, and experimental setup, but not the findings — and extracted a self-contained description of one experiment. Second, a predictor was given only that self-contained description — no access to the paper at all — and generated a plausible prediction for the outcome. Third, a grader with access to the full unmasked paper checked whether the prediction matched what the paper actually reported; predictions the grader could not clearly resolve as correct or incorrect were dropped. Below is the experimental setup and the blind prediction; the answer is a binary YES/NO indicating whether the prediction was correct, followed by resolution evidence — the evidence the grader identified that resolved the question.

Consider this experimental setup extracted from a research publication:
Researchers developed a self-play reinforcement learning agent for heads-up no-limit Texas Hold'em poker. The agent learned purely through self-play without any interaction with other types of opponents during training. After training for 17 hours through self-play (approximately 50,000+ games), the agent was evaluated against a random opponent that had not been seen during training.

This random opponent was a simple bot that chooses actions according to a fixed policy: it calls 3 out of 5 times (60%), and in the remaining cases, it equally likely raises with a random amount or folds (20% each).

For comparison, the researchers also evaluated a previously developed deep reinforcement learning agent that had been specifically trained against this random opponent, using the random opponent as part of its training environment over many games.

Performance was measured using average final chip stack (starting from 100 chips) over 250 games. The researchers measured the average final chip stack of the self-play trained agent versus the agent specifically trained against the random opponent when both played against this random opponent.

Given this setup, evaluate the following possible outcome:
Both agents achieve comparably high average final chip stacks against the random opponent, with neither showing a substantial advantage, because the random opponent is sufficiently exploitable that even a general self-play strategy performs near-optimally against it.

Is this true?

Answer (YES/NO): YES